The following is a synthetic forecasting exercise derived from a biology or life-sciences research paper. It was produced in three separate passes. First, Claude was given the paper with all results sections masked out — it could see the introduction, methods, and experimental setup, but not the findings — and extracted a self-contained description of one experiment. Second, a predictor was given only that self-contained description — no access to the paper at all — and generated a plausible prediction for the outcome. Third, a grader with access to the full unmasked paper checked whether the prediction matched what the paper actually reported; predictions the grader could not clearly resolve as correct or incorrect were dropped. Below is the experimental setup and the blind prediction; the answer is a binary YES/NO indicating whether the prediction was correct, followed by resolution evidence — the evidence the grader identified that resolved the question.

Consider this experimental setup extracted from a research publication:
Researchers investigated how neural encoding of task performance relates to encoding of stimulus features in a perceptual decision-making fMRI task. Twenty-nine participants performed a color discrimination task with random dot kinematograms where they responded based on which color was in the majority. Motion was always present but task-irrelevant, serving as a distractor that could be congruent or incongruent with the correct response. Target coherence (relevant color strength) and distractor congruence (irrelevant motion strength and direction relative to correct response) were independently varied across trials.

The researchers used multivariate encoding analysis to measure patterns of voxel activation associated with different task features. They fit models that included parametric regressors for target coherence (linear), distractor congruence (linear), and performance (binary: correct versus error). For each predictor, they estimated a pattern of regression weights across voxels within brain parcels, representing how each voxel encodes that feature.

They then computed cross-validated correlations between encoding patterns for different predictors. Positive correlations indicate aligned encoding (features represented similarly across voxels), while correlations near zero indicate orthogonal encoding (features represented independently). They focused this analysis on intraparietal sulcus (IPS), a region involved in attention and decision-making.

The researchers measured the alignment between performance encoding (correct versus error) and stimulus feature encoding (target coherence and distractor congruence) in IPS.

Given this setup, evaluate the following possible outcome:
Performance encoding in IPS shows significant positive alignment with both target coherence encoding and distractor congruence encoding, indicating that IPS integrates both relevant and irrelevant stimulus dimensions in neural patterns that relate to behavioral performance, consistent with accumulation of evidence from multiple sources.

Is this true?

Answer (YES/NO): NO